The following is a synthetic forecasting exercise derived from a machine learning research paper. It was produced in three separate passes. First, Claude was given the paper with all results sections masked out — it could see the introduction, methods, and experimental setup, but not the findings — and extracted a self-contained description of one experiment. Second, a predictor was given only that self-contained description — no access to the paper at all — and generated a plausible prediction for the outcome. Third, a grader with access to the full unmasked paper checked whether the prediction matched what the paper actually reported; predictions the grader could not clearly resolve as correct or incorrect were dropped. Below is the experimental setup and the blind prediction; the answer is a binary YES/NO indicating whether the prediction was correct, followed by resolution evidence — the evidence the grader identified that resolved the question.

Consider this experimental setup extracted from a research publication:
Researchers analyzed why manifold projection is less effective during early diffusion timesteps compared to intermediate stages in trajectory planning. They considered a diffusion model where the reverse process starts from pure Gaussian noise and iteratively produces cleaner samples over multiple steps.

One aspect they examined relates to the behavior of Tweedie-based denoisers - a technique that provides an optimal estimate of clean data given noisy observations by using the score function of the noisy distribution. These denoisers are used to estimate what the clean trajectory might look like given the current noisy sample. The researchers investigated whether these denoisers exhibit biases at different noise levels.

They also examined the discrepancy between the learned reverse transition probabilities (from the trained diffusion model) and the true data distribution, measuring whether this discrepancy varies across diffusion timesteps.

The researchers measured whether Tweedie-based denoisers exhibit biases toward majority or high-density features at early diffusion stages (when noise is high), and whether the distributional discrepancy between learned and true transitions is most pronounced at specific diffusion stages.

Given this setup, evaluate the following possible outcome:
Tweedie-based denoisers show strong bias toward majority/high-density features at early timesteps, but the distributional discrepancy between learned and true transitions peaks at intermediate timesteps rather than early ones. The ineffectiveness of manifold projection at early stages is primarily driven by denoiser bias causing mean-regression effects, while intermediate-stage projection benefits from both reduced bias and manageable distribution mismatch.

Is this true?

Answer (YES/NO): NO